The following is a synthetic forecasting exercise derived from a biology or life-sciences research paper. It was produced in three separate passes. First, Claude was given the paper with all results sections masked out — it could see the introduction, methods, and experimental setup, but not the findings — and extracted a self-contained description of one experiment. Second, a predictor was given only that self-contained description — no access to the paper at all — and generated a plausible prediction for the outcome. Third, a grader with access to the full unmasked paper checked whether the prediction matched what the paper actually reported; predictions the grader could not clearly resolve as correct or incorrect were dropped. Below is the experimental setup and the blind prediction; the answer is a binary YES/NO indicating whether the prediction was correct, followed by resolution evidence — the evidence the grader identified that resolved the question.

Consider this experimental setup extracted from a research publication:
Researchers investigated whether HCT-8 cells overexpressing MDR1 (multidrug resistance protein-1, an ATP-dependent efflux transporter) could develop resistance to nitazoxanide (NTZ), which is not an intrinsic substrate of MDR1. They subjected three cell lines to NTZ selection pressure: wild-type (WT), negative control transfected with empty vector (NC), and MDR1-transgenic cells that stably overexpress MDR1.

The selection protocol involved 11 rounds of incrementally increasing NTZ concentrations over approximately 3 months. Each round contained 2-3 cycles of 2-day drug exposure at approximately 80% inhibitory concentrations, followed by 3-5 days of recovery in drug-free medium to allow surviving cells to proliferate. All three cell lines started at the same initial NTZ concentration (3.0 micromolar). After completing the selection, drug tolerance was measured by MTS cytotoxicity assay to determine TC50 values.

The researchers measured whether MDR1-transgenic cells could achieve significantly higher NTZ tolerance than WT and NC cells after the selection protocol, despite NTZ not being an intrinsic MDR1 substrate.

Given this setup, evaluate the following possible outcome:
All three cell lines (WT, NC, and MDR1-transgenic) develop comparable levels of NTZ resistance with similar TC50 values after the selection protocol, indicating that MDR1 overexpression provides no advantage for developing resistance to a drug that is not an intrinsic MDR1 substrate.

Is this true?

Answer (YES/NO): NO